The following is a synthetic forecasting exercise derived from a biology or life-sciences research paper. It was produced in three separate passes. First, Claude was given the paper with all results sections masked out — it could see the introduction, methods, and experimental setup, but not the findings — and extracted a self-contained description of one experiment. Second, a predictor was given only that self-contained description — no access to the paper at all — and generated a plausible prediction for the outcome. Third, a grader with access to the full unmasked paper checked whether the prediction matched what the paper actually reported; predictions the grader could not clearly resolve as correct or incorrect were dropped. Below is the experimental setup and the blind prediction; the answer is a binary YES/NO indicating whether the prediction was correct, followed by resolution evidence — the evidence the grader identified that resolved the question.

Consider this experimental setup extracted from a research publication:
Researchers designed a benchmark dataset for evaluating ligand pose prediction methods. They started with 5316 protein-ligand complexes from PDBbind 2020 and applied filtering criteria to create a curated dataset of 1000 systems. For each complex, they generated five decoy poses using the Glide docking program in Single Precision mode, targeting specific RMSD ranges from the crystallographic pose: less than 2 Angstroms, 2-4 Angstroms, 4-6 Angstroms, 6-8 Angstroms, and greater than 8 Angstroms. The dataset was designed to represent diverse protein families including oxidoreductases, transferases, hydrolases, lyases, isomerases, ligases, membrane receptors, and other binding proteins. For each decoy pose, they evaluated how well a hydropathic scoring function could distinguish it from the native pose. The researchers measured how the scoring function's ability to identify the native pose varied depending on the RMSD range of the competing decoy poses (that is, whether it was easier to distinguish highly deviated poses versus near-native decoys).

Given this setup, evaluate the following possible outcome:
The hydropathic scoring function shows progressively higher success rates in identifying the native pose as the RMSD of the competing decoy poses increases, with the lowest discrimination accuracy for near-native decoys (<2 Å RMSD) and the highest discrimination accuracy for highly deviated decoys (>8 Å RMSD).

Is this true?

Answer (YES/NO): NO